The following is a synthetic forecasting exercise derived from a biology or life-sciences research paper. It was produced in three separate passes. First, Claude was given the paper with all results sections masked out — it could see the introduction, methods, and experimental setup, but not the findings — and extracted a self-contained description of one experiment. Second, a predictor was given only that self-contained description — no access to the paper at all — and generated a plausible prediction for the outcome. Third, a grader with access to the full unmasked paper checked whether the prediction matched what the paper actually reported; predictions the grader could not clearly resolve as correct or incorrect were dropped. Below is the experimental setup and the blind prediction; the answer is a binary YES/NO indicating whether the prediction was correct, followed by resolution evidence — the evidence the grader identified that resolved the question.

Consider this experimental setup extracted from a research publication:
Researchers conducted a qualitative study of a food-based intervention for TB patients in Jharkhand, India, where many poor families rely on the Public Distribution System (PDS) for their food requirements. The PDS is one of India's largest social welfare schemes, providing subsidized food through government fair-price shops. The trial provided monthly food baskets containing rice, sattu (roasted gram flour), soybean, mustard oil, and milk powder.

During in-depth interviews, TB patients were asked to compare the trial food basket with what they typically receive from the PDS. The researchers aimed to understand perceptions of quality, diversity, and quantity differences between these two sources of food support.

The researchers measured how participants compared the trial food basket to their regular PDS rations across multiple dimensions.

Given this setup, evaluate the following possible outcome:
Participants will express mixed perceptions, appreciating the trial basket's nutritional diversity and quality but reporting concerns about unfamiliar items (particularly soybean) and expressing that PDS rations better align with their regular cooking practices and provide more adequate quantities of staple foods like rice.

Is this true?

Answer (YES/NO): NO